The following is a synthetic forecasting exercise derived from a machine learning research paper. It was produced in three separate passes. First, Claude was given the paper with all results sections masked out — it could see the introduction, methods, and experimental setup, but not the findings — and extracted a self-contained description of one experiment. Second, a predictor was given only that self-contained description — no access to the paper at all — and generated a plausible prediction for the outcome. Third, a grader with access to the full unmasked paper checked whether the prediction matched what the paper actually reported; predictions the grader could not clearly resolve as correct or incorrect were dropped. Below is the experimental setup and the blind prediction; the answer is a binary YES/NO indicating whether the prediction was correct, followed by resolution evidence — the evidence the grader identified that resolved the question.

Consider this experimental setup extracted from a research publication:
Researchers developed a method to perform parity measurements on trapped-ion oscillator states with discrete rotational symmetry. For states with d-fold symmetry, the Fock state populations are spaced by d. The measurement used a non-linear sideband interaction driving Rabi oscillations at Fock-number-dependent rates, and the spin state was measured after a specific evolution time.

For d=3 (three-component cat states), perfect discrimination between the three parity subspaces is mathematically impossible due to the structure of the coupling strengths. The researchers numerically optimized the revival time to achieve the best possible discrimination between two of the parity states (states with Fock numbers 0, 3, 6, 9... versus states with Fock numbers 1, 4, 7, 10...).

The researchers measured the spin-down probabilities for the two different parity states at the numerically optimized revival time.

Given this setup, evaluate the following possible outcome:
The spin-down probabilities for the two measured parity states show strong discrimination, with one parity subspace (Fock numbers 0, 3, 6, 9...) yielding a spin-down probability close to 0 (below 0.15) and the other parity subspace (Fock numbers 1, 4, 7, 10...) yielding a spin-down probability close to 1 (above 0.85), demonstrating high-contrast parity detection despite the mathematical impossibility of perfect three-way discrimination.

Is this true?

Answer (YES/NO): YES